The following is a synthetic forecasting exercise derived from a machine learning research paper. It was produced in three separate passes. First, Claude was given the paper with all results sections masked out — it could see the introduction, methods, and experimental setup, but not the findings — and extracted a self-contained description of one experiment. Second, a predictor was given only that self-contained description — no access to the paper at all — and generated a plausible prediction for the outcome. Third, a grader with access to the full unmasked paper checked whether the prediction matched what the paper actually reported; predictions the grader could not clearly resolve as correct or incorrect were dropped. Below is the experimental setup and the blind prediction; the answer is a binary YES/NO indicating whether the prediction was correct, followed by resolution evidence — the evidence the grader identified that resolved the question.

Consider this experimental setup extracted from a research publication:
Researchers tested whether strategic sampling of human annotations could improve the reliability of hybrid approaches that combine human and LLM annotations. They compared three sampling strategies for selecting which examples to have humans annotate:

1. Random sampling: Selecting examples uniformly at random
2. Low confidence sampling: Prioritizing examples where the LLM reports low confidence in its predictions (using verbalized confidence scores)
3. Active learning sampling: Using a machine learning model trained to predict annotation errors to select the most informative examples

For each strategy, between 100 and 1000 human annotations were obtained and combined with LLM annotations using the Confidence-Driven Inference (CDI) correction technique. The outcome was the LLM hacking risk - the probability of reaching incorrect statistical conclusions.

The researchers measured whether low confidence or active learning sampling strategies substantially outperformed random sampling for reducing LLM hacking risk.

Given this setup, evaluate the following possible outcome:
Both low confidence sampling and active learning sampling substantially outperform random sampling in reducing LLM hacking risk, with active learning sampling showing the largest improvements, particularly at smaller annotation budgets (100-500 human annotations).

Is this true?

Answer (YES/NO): NO